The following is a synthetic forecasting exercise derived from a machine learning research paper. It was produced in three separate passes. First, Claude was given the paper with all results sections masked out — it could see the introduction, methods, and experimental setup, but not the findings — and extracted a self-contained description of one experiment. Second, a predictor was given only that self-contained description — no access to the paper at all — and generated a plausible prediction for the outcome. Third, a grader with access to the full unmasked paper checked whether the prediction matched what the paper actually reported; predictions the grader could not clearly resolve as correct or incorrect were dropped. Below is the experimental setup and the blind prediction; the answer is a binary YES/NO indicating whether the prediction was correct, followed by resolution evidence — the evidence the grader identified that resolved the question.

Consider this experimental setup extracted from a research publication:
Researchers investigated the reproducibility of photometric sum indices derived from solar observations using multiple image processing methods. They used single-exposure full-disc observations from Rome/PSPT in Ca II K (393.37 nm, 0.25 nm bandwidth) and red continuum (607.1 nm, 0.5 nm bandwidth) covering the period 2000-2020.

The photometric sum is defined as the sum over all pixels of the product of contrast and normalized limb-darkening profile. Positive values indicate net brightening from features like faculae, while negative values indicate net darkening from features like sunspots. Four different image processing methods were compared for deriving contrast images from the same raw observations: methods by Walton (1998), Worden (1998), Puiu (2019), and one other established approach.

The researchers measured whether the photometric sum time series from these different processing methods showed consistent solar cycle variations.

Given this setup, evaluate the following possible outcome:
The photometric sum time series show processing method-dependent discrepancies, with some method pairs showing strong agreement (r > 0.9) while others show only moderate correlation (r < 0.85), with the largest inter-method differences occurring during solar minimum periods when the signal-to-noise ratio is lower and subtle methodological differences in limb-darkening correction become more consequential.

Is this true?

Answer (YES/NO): NO